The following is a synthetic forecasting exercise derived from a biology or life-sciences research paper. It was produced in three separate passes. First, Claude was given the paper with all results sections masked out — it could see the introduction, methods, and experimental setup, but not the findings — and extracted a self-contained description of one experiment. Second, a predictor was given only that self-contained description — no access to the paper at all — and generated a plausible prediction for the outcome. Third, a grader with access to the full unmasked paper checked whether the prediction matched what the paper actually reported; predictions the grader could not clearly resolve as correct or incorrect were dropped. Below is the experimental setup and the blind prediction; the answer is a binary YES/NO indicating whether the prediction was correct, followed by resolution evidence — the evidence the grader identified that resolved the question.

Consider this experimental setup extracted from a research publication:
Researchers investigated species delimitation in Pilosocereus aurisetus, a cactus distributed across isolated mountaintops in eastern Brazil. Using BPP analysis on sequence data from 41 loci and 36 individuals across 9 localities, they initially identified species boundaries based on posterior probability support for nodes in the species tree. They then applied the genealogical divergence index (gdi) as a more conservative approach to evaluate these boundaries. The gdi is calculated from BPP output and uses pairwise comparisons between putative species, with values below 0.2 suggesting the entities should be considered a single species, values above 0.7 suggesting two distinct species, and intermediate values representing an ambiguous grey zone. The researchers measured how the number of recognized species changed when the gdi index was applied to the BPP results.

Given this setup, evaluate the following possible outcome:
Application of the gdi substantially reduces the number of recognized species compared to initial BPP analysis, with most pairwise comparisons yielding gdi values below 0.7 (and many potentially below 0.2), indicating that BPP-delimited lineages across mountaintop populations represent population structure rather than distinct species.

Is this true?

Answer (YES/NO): YES